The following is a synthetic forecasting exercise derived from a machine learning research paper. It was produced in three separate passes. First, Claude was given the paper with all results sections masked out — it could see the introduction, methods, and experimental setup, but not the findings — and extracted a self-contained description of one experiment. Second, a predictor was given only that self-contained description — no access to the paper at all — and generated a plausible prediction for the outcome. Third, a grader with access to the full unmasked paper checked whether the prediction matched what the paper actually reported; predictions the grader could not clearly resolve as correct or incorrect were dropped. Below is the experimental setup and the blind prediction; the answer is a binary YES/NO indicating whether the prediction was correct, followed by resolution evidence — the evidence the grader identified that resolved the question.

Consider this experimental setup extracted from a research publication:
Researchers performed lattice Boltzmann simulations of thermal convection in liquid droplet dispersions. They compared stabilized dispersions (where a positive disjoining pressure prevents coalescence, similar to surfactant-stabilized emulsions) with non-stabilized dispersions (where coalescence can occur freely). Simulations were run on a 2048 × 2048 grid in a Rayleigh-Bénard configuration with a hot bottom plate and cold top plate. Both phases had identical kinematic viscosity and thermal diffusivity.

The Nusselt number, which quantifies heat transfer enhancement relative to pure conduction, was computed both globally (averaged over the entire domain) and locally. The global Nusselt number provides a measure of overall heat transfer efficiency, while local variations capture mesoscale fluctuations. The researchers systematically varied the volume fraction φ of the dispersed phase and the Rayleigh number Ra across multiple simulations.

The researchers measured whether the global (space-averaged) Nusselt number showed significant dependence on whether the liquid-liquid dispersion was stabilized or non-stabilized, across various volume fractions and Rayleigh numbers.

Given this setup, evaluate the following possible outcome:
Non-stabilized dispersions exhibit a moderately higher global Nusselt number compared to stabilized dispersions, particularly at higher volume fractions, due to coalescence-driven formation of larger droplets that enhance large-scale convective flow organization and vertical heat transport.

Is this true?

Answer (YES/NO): NO